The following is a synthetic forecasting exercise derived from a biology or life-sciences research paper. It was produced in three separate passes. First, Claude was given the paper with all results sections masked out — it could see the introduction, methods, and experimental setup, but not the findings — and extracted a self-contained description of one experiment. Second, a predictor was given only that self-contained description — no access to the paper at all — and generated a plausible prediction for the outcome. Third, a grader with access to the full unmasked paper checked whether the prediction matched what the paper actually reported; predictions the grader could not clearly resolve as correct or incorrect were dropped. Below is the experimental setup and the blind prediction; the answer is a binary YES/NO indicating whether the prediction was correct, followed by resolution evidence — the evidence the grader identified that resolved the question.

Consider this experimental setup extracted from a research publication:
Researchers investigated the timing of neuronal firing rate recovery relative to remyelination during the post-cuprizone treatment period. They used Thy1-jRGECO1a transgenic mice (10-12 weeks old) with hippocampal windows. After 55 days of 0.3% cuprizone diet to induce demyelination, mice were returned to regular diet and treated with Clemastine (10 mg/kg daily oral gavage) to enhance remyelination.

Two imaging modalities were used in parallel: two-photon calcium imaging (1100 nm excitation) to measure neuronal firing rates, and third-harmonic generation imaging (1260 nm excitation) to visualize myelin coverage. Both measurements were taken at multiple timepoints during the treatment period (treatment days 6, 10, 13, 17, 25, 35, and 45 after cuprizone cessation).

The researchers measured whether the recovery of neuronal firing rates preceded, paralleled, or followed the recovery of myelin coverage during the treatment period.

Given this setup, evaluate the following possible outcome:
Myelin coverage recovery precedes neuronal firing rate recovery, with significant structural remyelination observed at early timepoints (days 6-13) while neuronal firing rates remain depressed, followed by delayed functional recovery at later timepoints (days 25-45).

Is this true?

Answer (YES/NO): NO